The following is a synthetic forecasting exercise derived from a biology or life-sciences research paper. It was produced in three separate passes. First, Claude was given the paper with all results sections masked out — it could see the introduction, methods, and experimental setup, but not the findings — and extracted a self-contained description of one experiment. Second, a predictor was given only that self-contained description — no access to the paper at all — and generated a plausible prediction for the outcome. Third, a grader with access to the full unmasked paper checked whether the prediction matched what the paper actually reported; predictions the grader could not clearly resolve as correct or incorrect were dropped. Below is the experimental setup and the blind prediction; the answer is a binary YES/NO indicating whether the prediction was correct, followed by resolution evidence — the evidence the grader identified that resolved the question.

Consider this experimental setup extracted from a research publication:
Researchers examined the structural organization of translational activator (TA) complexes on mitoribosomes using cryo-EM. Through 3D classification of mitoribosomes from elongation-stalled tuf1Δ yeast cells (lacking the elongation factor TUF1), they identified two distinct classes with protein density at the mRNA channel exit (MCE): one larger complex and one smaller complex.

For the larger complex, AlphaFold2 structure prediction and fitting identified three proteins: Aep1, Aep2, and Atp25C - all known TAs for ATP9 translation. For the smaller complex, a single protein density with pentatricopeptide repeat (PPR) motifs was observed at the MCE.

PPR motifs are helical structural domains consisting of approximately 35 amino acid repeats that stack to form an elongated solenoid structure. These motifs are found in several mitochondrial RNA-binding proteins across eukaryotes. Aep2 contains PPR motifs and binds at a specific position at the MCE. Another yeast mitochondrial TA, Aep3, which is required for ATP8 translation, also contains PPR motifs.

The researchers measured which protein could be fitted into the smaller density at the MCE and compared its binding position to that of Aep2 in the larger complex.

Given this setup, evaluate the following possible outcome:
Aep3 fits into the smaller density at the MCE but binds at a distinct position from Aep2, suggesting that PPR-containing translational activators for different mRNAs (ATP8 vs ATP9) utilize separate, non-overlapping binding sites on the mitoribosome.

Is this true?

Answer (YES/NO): NO